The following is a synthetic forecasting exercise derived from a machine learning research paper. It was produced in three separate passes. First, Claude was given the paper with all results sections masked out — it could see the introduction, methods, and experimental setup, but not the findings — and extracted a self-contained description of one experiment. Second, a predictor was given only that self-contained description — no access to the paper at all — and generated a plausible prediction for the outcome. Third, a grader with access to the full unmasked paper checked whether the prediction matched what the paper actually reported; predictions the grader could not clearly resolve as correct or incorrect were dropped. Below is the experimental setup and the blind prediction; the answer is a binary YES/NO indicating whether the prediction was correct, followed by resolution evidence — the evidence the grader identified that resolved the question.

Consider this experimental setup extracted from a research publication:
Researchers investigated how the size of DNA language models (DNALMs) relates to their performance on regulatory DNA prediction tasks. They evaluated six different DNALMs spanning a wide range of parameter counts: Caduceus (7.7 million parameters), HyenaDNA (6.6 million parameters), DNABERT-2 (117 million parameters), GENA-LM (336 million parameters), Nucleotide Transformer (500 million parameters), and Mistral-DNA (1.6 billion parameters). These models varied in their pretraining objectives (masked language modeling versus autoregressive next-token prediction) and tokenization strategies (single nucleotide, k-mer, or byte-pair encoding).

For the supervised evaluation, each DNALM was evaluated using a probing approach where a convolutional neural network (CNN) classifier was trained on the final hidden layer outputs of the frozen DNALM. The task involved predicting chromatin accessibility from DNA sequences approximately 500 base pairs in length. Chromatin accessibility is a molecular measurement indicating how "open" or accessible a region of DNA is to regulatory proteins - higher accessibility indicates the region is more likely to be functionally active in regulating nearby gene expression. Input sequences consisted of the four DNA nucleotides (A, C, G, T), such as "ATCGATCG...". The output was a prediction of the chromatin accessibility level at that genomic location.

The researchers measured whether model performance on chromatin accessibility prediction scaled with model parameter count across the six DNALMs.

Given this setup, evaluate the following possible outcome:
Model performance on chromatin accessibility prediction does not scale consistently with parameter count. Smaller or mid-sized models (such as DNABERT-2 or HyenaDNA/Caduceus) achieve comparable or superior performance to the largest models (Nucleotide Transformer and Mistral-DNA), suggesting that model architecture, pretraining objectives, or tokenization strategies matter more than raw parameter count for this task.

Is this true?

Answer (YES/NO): NO